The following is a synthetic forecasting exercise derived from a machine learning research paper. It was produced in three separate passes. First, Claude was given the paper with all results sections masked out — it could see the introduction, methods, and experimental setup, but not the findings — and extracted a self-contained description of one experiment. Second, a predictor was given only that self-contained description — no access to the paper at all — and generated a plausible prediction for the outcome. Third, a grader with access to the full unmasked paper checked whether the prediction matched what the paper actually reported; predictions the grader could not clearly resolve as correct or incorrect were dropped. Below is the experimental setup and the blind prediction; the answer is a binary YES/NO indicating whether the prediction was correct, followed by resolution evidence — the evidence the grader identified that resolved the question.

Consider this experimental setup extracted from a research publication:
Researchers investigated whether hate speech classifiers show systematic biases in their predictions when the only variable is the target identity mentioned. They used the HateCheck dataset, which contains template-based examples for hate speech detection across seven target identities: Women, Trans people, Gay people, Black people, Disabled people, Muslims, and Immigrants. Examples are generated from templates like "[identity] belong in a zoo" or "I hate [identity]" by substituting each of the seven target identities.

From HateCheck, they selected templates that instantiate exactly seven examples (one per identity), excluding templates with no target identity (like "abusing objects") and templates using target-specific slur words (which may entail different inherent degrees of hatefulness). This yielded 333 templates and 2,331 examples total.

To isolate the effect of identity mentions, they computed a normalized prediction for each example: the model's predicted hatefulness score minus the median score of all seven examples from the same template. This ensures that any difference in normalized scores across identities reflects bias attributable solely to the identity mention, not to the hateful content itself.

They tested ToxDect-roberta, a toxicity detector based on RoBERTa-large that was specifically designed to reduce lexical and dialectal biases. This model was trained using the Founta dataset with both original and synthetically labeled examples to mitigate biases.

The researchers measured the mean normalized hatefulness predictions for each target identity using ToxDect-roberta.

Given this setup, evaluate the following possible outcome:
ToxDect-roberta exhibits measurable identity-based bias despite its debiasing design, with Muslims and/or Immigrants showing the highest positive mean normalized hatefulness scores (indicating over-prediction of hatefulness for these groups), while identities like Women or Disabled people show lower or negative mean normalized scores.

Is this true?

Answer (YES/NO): NO